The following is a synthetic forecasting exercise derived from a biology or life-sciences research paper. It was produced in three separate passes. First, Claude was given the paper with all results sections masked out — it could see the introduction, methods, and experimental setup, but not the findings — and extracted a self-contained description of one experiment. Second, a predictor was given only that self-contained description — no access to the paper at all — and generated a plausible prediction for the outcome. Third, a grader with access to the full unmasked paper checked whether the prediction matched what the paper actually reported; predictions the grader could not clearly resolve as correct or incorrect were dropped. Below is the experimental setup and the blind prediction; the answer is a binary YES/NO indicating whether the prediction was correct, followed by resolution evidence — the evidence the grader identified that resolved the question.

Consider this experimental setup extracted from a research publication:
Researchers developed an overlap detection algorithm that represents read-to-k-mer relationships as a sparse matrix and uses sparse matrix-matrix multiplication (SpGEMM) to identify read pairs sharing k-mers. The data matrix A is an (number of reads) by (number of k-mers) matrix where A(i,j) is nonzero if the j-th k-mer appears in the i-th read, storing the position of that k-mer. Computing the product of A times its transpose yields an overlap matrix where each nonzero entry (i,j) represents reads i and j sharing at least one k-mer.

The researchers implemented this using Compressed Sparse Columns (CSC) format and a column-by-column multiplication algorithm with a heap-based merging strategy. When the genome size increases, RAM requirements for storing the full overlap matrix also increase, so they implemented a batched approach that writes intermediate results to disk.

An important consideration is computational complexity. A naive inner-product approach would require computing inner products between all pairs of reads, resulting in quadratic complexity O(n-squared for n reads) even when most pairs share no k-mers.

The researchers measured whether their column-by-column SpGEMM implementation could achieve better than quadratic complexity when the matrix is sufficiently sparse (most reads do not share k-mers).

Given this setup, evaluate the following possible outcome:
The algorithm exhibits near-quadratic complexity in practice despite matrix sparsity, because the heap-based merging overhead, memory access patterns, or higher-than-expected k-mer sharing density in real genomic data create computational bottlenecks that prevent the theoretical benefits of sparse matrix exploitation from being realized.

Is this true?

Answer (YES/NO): NO